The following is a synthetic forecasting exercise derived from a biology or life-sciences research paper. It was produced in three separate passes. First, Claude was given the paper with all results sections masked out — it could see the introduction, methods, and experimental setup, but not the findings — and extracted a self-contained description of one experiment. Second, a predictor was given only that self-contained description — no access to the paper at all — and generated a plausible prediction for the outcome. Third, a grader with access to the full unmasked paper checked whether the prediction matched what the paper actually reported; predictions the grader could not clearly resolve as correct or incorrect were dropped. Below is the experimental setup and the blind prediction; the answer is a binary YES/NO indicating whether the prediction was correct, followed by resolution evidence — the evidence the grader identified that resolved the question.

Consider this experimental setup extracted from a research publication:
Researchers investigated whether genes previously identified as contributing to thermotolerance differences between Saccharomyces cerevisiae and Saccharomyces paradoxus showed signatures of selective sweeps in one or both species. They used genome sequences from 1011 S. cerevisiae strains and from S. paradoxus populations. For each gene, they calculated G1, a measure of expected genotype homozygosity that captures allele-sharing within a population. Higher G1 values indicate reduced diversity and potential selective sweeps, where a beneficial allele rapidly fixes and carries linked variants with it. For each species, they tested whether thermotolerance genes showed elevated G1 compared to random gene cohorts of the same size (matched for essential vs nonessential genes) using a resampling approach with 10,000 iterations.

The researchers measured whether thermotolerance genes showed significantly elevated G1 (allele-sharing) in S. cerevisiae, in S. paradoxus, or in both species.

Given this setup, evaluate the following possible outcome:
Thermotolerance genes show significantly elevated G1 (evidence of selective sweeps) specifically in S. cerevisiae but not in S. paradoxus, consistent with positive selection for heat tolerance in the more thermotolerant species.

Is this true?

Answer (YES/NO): YES